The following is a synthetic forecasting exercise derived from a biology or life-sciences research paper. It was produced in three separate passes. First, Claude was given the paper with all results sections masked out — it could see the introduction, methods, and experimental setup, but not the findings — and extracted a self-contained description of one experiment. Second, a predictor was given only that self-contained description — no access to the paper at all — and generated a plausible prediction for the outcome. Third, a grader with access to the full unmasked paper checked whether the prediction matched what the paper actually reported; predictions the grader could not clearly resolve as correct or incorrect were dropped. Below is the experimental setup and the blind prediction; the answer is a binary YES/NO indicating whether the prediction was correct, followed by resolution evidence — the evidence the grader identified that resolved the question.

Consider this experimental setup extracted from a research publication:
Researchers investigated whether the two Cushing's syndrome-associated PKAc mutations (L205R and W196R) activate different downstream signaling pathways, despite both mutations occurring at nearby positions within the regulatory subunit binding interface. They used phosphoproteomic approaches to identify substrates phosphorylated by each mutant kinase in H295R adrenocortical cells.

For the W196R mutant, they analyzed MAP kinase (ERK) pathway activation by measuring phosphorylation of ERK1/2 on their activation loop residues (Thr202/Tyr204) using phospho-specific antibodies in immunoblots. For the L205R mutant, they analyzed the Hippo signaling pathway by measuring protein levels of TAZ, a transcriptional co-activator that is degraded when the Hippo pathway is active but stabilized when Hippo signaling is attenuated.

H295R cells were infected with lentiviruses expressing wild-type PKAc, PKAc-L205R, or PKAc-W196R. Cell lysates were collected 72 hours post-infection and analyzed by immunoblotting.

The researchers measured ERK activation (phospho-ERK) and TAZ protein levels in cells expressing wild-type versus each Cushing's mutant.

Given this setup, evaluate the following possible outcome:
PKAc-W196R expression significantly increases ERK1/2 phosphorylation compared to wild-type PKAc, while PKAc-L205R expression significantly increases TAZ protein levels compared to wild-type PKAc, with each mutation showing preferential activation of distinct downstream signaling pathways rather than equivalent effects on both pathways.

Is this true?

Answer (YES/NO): YES